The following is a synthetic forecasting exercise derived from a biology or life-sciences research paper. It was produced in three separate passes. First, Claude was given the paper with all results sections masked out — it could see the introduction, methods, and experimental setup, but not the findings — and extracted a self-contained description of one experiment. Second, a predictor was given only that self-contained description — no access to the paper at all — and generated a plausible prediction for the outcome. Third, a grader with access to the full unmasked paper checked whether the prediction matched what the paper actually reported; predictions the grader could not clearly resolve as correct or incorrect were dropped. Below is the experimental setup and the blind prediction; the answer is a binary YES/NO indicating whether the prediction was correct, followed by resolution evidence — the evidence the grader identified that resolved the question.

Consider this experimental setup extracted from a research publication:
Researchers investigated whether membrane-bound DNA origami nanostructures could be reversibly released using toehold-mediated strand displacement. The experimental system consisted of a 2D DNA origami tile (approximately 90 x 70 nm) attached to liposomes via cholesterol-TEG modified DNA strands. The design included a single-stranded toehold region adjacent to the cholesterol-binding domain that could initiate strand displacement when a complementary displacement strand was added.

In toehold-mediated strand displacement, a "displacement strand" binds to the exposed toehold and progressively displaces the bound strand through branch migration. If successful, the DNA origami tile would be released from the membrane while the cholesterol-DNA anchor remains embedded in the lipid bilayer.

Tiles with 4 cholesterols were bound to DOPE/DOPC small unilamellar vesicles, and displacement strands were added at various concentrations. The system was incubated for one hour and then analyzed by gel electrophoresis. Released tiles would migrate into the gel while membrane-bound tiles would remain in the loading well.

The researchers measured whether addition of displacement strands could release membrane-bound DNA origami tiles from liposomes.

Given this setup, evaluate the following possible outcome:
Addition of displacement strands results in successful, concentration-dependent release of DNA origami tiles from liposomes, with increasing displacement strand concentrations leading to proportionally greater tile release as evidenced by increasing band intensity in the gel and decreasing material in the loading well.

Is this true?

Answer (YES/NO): NO